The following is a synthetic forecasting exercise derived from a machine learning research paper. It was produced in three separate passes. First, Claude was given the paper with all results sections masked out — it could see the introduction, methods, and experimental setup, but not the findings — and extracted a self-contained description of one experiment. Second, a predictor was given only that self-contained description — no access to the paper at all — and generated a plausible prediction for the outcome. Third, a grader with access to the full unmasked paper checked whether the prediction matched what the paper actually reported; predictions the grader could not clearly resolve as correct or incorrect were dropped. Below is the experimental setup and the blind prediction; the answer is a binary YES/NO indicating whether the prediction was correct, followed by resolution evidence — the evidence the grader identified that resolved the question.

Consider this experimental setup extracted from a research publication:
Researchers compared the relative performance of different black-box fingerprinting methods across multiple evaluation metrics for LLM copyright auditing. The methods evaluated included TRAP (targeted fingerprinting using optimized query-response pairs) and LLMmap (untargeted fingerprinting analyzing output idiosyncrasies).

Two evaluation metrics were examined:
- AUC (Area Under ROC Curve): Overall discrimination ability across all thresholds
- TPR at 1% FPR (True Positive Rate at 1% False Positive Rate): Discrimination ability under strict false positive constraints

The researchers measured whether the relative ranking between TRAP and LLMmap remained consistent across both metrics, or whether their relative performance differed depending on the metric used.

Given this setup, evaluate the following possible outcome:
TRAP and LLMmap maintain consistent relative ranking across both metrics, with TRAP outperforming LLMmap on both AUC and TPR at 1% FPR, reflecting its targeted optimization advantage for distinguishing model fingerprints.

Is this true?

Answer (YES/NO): NO